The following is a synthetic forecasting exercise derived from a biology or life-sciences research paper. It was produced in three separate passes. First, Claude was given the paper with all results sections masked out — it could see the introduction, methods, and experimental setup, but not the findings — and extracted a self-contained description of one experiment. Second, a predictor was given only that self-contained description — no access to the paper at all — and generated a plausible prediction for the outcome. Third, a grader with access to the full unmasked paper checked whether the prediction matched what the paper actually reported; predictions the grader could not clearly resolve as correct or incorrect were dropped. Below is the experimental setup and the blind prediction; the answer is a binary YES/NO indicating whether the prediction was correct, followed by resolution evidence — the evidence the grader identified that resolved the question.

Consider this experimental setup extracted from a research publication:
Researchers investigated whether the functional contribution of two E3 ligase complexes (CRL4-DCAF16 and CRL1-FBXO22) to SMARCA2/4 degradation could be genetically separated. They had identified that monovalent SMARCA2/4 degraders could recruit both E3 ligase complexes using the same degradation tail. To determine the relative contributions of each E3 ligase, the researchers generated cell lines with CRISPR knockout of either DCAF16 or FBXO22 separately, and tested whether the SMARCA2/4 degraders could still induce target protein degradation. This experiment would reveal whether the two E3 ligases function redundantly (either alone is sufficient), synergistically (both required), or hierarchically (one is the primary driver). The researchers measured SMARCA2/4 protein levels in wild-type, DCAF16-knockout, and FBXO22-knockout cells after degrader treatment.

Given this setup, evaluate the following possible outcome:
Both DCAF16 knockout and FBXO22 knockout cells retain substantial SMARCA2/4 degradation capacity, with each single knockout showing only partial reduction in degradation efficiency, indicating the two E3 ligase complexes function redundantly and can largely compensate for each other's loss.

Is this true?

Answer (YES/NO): YES